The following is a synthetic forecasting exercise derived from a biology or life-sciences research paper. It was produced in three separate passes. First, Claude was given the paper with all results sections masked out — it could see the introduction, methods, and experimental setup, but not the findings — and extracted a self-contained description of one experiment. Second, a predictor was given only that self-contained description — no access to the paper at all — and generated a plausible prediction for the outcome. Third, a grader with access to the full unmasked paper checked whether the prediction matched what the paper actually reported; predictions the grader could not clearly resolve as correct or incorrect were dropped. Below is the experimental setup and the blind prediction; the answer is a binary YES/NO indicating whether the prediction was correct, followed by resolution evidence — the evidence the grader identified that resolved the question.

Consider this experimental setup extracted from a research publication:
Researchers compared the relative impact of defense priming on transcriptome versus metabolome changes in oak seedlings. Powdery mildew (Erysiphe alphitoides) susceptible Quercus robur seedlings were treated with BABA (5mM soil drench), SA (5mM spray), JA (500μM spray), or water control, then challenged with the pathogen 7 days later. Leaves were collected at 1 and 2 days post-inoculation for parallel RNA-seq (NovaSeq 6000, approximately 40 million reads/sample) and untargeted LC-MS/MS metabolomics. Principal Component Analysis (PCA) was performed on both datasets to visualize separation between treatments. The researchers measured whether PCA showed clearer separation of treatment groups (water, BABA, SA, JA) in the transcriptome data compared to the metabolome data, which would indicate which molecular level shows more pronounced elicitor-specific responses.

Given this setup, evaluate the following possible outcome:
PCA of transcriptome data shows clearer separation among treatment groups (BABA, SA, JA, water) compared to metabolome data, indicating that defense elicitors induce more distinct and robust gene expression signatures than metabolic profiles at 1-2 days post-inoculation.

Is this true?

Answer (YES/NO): YES